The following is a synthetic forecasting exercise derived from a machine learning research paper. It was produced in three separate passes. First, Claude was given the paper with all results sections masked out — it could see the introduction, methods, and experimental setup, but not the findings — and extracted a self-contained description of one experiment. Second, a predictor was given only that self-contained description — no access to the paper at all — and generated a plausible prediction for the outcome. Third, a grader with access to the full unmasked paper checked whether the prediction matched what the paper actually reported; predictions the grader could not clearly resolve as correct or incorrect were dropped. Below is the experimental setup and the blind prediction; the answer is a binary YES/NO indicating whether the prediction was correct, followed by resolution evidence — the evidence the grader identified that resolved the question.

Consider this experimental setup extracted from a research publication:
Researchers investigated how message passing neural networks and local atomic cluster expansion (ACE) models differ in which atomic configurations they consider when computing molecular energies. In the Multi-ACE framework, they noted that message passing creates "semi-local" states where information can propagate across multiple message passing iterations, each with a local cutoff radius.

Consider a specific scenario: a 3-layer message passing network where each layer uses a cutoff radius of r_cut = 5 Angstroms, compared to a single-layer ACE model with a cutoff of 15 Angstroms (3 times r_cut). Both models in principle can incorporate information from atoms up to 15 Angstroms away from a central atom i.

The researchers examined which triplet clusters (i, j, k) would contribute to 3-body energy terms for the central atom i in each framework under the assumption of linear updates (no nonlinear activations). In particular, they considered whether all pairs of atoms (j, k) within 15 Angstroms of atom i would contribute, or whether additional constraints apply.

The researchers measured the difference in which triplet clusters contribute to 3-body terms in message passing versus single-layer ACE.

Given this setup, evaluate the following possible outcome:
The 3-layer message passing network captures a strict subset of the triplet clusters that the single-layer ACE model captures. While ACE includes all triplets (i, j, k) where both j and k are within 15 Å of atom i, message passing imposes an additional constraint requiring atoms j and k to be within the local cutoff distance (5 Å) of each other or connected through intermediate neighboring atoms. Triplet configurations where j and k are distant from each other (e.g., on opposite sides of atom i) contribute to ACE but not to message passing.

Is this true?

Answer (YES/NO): YES